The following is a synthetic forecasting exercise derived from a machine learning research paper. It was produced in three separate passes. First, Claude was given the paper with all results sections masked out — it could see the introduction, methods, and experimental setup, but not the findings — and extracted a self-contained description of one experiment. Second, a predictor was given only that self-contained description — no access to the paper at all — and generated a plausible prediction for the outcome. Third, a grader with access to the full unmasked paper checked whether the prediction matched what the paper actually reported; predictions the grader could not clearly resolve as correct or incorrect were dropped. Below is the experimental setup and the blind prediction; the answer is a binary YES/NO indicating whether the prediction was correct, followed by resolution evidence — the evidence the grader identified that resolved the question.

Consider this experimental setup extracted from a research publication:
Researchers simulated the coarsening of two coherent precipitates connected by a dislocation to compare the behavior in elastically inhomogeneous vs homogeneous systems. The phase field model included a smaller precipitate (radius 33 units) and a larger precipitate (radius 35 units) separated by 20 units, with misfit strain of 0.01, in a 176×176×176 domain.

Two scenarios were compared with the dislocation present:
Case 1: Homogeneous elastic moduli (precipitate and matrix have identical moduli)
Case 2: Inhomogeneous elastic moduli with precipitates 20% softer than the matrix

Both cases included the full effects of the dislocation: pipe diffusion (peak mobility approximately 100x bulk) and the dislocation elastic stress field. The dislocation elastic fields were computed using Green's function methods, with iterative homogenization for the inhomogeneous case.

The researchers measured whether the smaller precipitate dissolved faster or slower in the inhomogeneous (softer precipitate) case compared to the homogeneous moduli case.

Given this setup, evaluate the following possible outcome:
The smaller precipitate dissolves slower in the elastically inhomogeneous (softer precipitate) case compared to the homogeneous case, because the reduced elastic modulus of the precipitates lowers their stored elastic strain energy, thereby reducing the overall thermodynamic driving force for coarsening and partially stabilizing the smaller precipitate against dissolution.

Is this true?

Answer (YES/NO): NO